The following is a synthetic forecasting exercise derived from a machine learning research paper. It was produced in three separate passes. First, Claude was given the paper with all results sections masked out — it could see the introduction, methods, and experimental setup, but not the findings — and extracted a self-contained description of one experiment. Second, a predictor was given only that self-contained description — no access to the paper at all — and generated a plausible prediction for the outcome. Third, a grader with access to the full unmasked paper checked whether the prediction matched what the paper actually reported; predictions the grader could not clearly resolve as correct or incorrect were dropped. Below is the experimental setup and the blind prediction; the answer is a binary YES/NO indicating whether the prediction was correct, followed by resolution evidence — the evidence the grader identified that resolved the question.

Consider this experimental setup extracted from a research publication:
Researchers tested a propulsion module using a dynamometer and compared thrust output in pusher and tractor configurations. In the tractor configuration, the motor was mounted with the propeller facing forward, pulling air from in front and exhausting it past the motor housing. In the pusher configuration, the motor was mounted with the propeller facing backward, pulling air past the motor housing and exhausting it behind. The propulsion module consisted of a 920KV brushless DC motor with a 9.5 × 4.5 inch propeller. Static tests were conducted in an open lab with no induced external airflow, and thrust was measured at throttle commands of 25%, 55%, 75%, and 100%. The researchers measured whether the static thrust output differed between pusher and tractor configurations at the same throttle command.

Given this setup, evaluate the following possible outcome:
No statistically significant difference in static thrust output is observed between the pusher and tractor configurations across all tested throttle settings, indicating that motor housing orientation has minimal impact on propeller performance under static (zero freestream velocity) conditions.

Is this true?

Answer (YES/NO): YES